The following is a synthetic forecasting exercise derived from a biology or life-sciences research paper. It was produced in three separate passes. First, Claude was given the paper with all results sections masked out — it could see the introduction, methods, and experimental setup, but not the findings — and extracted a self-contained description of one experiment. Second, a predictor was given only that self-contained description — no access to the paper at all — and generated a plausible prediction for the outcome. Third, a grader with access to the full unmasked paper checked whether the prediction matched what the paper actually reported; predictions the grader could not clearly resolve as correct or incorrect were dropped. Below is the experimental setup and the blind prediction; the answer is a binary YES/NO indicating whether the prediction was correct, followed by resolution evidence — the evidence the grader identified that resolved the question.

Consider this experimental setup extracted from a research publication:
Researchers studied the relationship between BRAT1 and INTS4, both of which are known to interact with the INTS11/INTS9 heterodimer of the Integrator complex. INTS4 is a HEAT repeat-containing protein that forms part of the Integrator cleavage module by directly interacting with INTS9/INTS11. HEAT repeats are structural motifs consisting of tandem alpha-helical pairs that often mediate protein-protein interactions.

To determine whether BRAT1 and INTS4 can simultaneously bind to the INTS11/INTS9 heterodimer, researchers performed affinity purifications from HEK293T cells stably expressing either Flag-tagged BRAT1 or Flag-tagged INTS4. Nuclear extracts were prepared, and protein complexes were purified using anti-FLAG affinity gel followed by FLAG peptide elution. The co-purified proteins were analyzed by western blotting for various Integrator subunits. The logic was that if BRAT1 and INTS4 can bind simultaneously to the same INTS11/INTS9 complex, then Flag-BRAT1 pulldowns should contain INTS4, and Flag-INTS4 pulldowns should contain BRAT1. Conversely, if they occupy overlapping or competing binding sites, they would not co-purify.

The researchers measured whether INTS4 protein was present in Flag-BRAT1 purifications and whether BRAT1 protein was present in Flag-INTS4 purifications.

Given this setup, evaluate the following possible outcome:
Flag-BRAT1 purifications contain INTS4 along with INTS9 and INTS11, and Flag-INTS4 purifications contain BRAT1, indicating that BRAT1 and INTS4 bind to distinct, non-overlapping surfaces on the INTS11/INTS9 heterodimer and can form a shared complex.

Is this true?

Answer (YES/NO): NO